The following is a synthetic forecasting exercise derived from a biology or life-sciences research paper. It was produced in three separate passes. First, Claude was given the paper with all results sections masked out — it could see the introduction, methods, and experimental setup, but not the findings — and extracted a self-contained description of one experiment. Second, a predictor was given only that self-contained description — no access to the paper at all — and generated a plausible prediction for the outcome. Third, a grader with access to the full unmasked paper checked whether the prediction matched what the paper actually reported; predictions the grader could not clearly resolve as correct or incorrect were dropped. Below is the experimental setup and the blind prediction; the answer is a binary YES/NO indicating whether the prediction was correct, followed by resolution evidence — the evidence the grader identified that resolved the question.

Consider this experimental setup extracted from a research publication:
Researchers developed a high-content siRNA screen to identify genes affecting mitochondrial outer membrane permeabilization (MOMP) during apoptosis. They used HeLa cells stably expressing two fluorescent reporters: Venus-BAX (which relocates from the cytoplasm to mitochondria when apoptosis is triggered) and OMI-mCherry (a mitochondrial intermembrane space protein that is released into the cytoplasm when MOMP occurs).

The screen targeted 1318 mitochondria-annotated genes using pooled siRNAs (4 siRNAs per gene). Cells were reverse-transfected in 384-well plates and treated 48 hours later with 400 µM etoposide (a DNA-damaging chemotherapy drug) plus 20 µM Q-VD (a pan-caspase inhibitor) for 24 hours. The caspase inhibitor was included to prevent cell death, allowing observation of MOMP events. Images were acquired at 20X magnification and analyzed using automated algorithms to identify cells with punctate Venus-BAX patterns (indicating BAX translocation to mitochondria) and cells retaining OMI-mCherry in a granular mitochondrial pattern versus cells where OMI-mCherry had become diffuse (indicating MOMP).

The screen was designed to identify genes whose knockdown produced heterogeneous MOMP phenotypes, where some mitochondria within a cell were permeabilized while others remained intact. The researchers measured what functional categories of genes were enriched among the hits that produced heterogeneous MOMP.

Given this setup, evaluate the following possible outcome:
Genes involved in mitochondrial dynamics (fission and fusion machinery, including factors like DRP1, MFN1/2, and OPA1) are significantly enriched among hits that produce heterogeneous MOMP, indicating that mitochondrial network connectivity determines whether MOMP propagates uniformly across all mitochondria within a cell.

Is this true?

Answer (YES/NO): NO